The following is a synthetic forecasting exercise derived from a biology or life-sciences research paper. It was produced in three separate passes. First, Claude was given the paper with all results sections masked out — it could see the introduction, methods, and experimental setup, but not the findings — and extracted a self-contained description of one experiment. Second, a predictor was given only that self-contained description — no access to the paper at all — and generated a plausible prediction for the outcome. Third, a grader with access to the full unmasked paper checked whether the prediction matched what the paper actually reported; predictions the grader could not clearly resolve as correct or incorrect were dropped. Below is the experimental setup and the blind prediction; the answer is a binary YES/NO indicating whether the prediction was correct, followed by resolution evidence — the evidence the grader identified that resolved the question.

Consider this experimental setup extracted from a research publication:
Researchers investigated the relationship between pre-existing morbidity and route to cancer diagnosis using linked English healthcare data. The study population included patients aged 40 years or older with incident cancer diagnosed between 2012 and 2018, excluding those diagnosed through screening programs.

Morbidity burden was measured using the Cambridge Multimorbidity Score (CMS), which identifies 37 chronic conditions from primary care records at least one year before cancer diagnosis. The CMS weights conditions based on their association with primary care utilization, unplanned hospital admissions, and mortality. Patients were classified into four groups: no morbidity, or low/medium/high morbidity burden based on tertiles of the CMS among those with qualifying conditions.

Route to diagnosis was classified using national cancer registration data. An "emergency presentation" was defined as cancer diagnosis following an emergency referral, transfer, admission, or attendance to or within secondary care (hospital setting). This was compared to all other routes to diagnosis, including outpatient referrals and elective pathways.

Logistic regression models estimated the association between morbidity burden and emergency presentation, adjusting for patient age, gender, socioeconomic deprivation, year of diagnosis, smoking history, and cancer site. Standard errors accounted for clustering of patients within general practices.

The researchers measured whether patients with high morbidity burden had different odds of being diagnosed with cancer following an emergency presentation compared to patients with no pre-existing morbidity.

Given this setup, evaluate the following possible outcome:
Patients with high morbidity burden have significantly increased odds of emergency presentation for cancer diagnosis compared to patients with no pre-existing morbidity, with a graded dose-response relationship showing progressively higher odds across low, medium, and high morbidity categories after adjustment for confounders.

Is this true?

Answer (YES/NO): NO